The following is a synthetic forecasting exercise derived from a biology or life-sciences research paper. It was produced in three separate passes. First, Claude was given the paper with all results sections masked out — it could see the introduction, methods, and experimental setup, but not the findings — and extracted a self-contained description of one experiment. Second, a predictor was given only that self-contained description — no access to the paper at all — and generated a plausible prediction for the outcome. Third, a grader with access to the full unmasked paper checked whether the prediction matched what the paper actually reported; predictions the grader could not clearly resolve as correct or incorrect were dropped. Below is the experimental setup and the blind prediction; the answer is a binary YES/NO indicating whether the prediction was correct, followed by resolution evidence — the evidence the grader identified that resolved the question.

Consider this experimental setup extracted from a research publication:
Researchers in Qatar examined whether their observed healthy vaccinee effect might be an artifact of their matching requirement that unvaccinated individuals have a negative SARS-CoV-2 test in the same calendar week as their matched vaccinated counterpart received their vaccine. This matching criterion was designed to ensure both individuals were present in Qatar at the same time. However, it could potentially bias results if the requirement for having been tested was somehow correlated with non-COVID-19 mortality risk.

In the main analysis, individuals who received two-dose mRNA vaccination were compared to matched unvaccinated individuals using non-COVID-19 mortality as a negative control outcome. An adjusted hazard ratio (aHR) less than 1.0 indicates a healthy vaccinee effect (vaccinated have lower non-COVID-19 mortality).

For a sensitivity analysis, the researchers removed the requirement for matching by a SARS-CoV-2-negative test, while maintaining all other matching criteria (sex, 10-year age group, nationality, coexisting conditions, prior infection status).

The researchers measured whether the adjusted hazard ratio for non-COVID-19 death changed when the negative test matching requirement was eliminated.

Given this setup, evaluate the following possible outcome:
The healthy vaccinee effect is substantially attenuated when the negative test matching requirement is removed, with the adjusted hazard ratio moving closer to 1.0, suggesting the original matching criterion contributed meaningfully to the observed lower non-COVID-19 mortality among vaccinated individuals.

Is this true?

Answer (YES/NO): NO